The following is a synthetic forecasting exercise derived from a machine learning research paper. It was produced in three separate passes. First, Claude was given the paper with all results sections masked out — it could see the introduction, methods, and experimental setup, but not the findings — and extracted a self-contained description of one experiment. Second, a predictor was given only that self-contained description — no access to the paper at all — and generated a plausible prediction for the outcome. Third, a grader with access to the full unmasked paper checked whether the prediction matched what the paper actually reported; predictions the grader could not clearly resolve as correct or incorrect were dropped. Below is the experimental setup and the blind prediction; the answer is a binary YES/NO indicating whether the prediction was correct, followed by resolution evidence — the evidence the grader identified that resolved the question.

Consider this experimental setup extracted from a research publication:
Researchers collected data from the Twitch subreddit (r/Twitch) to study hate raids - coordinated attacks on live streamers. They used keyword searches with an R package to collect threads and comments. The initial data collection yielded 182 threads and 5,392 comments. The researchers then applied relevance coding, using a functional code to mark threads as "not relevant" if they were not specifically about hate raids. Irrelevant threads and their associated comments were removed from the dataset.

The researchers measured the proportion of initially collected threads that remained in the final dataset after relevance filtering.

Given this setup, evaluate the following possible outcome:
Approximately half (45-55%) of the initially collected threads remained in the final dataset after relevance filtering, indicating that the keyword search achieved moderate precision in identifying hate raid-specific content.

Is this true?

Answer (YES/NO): NO